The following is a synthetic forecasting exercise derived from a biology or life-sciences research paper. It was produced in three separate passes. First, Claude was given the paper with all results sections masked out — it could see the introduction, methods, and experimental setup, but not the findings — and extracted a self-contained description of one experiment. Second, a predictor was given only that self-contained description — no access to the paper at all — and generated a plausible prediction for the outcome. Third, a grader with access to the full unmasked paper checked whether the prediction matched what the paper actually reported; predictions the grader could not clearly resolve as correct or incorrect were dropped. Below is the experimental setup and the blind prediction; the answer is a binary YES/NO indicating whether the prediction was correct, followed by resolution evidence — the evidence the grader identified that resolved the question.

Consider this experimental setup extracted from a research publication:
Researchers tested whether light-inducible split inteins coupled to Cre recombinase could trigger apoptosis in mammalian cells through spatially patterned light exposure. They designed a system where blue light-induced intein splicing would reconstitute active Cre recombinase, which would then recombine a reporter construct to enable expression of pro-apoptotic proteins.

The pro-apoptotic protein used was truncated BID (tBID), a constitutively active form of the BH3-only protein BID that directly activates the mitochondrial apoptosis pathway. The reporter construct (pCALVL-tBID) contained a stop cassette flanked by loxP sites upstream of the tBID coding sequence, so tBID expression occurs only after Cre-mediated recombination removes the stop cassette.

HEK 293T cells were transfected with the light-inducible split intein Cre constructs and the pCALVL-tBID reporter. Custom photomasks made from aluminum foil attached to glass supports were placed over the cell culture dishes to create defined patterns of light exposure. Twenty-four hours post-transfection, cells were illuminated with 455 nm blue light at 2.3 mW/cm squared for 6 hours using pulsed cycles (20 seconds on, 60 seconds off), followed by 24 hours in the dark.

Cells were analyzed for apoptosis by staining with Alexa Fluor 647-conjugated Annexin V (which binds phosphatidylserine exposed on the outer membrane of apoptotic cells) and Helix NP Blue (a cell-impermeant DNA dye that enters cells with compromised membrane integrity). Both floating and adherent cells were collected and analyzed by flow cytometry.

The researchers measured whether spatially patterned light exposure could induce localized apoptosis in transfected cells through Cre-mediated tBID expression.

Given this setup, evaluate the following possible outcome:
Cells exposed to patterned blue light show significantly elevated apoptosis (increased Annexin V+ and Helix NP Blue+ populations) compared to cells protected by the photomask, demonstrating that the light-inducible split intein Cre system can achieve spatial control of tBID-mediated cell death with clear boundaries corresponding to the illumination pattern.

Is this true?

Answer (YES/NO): YES